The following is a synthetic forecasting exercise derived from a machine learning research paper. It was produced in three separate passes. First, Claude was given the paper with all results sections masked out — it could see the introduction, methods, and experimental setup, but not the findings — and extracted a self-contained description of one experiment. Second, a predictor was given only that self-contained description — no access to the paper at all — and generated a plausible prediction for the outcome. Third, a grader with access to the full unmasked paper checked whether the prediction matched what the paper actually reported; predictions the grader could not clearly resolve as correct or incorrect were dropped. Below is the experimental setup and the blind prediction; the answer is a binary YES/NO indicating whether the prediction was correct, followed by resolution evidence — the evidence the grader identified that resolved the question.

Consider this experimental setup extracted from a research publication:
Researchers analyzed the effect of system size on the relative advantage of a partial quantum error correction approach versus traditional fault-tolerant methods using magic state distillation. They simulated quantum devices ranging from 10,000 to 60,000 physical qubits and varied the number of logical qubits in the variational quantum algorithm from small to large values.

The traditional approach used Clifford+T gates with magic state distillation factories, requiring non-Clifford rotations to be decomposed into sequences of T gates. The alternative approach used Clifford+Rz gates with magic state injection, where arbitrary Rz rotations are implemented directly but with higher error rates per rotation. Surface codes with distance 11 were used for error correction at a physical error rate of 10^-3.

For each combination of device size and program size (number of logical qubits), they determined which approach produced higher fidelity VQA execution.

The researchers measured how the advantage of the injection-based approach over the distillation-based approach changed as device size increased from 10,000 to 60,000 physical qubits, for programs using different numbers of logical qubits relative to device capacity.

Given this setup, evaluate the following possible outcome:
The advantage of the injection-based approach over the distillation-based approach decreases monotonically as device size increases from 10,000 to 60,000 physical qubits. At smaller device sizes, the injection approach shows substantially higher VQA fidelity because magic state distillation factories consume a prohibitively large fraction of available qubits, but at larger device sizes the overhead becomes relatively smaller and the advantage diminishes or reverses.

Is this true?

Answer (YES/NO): NO